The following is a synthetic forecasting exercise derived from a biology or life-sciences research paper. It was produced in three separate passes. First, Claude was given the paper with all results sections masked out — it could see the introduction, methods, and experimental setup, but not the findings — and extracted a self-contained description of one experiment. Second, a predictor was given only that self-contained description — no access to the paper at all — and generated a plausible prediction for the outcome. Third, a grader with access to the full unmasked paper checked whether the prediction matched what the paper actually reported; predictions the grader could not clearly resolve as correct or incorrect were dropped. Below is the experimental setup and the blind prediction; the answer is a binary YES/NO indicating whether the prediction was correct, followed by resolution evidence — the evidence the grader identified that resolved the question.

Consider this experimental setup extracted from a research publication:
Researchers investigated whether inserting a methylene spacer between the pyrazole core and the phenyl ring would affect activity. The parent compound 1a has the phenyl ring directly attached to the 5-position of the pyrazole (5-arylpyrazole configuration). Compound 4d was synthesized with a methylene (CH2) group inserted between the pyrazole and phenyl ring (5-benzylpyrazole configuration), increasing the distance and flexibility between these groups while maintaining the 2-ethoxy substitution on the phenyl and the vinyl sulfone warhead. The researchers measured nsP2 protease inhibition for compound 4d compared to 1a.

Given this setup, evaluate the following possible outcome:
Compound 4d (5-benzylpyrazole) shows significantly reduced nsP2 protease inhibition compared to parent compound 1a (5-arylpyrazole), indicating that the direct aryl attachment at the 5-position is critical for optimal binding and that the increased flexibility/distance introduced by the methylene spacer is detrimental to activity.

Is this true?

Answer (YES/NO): NO